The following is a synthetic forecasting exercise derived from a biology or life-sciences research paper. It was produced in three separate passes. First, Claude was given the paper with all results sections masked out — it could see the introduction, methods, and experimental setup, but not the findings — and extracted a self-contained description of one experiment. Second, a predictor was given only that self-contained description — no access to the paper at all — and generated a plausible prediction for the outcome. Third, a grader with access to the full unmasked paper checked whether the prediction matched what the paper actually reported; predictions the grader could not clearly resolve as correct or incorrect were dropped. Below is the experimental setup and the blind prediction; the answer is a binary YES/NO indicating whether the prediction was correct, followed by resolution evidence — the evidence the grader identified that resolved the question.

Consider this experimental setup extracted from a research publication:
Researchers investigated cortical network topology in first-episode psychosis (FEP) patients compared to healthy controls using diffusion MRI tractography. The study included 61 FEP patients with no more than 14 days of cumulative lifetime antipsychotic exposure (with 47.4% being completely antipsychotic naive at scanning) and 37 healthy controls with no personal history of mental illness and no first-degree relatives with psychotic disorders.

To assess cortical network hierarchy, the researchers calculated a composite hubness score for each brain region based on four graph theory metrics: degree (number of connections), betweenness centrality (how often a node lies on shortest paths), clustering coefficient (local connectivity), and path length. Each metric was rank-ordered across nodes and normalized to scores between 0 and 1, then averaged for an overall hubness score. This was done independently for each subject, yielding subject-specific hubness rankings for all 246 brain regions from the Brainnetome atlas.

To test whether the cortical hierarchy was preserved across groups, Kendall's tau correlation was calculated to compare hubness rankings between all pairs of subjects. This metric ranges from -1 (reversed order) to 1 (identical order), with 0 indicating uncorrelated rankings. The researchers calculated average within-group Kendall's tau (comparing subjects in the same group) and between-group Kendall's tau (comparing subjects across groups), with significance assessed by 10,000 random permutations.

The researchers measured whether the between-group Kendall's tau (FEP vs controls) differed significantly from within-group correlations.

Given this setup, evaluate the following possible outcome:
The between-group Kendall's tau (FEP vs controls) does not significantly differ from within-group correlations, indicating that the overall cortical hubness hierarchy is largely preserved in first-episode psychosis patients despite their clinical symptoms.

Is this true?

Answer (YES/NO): YES